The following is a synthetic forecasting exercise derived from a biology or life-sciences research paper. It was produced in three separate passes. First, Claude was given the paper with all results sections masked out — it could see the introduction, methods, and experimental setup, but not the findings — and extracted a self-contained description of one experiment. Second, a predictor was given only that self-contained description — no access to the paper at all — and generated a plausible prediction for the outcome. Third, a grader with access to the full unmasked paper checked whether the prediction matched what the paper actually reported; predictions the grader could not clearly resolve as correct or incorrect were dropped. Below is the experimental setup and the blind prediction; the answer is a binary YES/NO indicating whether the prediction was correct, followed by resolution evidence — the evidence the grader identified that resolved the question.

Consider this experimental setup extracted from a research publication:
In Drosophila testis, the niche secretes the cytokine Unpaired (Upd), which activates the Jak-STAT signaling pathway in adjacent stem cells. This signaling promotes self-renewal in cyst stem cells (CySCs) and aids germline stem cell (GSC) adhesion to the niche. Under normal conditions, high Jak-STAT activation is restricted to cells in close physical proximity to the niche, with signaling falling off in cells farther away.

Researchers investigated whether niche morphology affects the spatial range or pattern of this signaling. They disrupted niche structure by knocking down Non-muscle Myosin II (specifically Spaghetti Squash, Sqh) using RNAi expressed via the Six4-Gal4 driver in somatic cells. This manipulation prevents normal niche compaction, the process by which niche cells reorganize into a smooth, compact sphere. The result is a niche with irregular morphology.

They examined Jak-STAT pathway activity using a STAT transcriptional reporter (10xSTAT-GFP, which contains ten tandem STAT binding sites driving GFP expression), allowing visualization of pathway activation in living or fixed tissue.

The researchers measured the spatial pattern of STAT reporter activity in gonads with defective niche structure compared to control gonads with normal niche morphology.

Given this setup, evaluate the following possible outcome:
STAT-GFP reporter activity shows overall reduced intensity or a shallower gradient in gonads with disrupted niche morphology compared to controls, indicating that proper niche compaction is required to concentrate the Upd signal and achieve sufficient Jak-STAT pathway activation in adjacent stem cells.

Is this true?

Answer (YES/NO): NO